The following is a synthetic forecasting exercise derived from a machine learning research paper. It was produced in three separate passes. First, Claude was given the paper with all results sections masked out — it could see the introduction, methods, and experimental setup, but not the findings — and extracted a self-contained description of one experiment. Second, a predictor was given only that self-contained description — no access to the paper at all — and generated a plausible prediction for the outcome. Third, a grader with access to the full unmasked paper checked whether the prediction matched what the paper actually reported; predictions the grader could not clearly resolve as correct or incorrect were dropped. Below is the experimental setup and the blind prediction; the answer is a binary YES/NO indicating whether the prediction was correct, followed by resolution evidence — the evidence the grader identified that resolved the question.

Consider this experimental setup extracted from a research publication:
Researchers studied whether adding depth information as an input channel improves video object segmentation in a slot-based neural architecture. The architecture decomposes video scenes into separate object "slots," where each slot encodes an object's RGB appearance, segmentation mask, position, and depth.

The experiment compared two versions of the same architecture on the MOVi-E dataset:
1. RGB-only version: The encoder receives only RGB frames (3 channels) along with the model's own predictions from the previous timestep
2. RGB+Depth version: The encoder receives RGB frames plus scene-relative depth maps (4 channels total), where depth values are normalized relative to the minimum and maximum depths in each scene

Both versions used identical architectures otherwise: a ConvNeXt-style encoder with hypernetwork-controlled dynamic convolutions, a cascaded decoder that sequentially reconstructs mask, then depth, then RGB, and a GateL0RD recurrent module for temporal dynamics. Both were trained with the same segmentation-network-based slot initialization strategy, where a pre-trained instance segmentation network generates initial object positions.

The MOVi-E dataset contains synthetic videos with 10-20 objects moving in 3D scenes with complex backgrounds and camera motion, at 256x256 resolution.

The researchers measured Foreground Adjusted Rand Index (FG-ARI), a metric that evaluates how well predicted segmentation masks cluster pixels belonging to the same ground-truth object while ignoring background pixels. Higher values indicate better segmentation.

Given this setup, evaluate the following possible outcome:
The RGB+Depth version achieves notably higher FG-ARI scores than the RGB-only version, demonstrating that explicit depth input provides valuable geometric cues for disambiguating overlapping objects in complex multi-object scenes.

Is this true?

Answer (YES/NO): YES